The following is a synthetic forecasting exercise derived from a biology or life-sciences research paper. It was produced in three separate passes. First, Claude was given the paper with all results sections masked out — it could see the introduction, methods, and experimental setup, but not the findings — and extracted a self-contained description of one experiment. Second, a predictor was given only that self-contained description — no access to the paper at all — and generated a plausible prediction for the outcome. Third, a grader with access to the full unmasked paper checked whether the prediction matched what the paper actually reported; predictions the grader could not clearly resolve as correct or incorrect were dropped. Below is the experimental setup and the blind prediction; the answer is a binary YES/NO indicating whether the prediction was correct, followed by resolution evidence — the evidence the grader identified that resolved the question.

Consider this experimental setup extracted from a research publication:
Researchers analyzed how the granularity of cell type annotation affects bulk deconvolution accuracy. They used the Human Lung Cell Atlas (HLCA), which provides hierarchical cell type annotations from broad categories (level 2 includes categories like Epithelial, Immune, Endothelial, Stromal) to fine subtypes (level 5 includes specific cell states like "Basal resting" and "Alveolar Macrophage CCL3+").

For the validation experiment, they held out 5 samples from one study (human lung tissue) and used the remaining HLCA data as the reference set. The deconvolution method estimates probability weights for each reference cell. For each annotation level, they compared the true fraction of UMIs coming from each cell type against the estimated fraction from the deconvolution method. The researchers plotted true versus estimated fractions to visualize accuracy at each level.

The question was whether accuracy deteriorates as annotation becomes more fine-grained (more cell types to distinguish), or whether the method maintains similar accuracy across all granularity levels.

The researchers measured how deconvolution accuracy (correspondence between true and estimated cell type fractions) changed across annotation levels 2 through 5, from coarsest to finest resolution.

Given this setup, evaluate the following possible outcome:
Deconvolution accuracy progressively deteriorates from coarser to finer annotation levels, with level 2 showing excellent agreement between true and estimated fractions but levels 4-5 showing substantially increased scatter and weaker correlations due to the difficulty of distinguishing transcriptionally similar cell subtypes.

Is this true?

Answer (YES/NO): YES